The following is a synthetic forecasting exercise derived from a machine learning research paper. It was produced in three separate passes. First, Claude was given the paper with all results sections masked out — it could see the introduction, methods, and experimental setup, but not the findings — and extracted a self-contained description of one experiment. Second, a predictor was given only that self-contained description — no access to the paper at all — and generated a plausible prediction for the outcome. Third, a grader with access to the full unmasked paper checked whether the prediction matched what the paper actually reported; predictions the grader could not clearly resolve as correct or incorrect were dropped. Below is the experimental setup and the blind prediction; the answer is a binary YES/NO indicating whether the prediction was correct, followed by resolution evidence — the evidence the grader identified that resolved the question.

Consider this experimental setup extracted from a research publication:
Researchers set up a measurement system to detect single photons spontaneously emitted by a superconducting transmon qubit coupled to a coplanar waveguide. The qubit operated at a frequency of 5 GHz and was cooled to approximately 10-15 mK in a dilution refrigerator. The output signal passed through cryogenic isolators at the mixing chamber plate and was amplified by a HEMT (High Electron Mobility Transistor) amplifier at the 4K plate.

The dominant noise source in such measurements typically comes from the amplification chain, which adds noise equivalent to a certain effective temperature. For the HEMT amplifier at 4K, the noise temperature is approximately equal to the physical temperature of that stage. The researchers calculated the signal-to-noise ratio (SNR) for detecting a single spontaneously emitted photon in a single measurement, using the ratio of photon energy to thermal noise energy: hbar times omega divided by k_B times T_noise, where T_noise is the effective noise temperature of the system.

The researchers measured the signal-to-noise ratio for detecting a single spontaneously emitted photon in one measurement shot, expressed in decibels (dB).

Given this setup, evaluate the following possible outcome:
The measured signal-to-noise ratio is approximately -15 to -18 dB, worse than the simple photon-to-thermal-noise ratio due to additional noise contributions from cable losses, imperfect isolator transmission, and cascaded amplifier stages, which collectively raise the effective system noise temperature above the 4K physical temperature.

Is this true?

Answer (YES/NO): NO